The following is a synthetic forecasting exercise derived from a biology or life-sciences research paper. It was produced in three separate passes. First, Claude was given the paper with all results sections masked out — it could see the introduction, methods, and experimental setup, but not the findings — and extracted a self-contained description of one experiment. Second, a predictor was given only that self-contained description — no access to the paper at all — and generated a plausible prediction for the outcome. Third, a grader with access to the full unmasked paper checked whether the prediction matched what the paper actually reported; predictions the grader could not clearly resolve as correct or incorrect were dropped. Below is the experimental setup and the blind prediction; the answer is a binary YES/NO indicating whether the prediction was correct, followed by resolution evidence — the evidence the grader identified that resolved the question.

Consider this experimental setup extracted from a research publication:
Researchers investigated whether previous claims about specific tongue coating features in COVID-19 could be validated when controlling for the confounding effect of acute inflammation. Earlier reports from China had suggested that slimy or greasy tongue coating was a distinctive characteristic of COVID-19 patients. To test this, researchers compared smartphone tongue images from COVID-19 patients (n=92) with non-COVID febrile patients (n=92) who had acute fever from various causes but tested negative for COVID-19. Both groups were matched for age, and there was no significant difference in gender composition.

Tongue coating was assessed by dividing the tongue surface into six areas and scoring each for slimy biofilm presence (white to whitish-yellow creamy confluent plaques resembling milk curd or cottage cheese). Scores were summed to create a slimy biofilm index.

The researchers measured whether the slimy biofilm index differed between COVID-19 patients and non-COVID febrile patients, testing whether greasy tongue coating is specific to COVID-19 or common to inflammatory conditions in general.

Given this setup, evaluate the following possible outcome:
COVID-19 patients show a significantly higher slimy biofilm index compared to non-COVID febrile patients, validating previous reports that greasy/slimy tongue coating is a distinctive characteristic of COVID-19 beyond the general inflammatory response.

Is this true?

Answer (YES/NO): NO